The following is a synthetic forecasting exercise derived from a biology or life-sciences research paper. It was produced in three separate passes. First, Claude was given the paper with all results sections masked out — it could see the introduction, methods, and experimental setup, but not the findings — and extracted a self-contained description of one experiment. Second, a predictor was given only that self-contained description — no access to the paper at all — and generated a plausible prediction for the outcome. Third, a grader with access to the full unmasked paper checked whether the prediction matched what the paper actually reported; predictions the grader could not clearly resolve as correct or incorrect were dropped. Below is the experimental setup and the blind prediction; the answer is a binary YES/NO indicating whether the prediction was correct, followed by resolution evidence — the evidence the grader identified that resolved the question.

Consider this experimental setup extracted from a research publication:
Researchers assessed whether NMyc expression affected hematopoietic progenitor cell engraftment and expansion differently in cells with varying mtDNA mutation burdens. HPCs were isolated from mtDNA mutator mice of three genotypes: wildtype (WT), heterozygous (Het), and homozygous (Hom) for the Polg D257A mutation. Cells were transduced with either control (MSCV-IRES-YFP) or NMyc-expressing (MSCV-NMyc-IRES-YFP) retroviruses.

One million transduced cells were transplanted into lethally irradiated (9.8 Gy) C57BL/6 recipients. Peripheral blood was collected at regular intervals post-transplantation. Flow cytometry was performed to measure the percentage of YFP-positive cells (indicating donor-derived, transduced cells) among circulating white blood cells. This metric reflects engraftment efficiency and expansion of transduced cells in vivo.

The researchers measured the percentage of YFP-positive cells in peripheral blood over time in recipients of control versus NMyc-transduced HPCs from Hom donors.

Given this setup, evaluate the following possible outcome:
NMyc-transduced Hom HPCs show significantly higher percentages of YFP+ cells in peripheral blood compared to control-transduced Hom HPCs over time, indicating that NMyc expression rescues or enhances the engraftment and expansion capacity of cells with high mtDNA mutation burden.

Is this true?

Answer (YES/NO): NO